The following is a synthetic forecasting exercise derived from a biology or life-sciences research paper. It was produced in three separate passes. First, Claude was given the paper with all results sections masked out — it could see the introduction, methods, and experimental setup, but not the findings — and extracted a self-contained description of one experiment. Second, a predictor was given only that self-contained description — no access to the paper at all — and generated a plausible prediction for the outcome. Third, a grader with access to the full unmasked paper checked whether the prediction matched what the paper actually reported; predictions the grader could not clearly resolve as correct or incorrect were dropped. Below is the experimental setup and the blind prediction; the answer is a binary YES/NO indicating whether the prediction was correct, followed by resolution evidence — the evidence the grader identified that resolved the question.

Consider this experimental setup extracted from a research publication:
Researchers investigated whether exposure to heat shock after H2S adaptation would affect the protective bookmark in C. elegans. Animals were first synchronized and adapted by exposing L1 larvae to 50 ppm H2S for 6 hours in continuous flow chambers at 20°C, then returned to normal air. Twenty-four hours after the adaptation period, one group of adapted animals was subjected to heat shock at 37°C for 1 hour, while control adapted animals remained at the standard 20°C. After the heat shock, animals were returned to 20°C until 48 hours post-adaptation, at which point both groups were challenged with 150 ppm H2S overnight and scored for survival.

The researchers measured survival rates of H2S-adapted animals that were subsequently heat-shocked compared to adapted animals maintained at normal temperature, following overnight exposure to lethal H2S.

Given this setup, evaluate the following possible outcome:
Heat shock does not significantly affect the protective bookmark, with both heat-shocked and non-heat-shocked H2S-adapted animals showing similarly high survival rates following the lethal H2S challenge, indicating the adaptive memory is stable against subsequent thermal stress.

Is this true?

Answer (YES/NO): YES